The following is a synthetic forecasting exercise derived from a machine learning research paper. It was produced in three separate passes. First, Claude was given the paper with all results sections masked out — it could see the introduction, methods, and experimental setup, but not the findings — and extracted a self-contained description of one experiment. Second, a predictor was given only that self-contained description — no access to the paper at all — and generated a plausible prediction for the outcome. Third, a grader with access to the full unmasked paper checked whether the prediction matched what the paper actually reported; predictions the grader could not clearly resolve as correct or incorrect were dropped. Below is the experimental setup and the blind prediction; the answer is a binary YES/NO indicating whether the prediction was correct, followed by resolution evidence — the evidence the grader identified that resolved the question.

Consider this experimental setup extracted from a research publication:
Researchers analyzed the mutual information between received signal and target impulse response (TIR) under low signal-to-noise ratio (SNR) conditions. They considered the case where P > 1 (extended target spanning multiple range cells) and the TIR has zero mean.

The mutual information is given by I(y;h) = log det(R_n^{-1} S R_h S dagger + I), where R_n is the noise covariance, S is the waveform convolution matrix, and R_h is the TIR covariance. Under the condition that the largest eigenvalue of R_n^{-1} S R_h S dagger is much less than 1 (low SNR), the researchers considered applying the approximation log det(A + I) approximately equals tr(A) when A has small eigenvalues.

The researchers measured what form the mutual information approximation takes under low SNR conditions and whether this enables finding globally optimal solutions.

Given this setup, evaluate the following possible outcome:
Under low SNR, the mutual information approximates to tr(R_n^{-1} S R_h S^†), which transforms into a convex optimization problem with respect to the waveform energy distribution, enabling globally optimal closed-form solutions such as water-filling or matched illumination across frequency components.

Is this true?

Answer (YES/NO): NO